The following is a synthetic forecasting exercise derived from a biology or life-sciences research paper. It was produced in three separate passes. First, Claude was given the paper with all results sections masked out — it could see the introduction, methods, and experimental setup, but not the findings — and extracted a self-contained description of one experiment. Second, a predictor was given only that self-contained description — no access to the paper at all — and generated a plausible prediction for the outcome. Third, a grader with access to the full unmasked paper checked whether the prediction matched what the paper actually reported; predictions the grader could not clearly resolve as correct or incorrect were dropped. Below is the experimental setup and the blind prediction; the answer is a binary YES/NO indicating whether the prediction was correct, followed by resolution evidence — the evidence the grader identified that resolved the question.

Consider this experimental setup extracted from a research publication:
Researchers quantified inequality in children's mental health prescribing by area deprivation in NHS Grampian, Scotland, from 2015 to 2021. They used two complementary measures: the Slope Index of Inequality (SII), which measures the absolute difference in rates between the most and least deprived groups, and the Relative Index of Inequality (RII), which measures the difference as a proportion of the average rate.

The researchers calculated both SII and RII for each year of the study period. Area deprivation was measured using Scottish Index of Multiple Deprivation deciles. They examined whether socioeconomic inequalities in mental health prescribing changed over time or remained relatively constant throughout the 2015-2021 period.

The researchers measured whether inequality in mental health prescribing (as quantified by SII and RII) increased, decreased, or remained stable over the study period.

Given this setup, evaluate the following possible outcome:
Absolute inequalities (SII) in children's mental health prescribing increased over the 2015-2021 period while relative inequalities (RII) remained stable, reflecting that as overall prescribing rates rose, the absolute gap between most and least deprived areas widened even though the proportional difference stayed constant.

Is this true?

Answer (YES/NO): NO